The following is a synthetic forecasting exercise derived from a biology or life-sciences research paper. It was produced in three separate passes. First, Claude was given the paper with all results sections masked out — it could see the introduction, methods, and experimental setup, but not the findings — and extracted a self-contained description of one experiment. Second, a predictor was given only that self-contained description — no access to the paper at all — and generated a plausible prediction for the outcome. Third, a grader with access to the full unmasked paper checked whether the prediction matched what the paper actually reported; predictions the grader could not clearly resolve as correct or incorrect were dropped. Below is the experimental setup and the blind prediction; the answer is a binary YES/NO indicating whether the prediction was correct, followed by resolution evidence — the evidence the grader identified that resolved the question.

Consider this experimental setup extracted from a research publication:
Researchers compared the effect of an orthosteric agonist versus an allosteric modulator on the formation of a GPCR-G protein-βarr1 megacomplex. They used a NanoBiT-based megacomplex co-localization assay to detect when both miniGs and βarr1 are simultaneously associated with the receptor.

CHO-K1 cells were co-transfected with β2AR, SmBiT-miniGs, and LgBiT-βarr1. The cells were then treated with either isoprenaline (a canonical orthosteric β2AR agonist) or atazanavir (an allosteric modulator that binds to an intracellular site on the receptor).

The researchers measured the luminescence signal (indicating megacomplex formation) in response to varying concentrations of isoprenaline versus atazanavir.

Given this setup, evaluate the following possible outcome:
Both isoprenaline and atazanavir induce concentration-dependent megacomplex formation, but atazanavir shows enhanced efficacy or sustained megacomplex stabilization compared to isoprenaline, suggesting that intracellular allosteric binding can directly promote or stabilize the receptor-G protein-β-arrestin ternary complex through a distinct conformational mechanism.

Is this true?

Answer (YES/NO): NO